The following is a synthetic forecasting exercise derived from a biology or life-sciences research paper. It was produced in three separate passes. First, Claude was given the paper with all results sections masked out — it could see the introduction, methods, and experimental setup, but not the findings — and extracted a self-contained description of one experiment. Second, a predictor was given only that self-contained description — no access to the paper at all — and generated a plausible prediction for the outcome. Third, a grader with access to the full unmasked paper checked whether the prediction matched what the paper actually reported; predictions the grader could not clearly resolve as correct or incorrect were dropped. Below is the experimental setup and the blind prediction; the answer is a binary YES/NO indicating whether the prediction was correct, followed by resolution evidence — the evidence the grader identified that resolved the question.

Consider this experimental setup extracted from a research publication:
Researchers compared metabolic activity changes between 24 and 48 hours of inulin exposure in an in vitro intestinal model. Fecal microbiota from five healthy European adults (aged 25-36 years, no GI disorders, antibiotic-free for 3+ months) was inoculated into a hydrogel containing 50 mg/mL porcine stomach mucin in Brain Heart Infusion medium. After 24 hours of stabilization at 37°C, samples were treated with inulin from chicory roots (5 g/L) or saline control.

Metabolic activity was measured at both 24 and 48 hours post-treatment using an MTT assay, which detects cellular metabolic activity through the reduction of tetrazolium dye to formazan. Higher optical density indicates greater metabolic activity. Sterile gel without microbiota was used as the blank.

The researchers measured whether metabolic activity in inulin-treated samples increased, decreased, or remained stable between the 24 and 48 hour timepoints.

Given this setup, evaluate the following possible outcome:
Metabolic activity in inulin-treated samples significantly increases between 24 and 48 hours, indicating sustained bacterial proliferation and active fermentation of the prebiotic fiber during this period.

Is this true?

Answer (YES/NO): NO